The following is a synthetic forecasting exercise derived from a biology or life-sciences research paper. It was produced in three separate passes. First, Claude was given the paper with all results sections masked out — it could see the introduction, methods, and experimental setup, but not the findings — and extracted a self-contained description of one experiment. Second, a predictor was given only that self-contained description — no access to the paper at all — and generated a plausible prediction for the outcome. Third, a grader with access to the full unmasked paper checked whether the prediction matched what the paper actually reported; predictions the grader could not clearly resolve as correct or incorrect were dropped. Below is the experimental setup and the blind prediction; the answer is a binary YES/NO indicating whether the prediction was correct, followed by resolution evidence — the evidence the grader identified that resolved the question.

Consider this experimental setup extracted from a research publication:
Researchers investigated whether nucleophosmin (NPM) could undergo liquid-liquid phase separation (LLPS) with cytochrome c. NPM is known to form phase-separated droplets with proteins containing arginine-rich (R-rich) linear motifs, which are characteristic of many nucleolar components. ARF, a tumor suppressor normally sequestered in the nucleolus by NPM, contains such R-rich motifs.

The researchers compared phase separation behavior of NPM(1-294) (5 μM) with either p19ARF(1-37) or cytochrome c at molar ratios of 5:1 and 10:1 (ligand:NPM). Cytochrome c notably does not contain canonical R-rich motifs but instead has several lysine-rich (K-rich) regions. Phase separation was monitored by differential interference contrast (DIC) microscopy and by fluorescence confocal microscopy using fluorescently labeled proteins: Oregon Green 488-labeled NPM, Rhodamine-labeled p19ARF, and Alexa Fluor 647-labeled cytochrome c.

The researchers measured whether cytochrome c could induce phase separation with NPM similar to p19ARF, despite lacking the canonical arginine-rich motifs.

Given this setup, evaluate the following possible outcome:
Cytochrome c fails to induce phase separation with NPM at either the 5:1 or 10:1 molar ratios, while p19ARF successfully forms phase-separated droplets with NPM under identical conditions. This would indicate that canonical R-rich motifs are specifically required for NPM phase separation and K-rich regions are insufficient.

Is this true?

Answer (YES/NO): NO